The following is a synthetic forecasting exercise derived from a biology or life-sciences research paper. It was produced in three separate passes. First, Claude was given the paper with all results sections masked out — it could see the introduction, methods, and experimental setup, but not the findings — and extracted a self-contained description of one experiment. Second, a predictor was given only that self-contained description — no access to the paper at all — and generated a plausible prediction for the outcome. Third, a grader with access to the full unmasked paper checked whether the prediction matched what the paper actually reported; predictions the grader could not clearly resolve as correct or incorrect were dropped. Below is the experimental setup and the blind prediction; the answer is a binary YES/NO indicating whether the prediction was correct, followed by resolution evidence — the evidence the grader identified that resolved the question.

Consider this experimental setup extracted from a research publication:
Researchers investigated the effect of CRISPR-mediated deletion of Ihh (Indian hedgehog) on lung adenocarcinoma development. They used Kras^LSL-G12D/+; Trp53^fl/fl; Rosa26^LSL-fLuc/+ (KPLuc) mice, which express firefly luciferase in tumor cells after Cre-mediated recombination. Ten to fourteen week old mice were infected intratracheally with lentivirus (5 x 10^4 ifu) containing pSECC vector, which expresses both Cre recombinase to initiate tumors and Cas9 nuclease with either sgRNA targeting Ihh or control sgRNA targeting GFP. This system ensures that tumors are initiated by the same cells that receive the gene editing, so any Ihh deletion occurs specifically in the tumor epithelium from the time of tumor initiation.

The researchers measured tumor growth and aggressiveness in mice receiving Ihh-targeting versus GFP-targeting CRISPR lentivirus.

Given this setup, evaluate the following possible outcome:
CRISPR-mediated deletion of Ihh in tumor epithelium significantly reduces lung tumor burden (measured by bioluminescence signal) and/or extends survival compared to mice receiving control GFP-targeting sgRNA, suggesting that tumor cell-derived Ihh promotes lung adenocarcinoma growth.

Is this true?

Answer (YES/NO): NO